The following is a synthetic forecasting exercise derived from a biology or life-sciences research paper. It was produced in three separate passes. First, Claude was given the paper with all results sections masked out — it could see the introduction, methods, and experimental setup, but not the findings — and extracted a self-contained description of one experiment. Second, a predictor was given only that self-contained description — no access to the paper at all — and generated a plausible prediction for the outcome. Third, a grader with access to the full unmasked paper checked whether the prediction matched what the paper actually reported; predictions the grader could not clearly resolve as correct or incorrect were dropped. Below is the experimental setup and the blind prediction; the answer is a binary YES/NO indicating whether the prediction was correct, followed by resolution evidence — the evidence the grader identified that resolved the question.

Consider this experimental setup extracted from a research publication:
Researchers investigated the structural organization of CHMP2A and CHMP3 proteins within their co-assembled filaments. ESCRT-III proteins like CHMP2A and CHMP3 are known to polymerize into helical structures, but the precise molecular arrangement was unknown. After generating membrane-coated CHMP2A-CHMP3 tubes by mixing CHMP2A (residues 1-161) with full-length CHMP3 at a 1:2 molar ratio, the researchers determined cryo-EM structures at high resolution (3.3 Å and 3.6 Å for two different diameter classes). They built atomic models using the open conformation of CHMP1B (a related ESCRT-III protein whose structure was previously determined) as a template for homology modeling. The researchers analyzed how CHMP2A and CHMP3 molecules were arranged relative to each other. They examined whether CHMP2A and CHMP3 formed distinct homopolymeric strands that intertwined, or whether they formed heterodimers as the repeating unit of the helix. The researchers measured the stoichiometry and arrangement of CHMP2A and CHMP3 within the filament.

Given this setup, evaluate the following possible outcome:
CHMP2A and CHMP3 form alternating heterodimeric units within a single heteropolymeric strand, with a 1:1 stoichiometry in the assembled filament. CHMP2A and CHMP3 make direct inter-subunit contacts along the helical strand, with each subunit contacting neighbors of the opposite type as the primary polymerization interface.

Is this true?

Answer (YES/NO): NO